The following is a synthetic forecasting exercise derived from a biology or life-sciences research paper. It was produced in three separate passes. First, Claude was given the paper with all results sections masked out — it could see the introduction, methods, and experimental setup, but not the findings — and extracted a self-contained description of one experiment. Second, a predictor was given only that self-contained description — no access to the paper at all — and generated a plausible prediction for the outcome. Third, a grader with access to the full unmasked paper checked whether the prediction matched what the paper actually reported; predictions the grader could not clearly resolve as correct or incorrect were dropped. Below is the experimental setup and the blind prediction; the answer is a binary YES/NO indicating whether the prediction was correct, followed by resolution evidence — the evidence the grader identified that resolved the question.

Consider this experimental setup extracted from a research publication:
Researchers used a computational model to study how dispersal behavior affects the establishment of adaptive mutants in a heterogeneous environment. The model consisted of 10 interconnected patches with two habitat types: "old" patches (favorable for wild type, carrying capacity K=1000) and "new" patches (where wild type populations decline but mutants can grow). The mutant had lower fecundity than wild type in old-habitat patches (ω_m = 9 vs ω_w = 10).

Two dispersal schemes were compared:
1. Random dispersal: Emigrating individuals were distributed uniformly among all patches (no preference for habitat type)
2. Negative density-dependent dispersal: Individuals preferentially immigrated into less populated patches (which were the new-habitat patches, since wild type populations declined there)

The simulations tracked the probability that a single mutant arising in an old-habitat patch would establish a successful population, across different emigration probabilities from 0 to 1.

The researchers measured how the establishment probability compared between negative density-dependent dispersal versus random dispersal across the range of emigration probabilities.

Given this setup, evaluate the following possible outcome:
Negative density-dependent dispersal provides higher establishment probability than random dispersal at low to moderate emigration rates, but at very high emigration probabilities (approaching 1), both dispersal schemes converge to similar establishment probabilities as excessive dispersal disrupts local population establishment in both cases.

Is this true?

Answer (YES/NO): NO